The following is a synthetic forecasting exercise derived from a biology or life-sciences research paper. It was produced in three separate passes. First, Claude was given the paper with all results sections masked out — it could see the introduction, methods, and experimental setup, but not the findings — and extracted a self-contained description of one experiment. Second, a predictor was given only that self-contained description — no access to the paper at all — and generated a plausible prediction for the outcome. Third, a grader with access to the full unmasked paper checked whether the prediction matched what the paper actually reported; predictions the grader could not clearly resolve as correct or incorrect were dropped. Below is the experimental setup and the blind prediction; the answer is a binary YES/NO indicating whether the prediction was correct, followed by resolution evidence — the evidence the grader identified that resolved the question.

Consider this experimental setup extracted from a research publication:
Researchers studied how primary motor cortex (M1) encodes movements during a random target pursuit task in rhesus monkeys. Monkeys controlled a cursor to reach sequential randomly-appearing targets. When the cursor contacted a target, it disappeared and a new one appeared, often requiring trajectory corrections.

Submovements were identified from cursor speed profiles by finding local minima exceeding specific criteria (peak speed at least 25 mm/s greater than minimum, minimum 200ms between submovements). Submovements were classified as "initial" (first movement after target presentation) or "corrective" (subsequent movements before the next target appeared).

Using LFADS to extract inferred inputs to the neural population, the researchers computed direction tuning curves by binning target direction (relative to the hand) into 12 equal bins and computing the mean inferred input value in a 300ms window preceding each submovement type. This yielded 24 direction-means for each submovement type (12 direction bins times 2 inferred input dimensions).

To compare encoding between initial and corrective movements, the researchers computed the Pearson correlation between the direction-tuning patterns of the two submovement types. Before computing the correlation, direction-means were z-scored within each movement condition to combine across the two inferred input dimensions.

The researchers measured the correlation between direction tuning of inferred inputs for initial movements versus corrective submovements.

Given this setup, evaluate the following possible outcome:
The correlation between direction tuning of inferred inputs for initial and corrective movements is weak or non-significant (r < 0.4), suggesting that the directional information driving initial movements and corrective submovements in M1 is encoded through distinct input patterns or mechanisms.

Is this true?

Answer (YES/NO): NO